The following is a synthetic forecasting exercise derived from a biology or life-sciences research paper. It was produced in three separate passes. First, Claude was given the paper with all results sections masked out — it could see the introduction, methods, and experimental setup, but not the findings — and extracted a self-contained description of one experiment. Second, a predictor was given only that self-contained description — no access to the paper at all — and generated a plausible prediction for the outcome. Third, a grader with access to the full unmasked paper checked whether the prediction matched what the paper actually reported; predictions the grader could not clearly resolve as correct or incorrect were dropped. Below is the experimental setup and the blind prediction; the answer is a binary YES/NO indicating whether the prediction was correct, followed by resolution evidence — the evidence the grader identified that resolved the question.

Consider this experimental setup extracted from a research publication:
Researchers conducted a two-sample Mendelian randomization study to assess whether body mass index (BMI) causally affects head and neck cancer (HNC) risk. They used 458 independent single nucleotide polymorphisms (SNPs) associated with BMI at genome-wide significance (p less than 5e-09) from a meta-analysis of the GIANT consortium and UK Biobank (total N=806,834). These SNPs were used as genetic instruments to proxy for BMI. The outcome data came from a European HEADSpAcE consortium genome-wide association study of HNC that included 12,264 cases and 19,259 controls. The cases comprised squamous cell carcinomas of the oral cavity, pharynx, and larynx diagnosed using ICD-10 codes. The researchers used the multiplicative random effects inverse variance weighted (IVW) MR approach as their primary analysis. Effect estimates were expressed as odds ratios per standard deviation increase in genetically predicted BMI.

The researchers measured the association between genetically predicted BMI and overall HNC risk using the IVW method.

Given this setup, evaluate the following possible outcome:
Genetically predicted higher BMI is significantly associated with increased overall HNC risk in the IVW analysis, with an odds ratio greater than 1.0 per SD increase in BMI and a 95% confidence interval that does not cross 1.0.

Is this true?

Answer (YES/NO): YES